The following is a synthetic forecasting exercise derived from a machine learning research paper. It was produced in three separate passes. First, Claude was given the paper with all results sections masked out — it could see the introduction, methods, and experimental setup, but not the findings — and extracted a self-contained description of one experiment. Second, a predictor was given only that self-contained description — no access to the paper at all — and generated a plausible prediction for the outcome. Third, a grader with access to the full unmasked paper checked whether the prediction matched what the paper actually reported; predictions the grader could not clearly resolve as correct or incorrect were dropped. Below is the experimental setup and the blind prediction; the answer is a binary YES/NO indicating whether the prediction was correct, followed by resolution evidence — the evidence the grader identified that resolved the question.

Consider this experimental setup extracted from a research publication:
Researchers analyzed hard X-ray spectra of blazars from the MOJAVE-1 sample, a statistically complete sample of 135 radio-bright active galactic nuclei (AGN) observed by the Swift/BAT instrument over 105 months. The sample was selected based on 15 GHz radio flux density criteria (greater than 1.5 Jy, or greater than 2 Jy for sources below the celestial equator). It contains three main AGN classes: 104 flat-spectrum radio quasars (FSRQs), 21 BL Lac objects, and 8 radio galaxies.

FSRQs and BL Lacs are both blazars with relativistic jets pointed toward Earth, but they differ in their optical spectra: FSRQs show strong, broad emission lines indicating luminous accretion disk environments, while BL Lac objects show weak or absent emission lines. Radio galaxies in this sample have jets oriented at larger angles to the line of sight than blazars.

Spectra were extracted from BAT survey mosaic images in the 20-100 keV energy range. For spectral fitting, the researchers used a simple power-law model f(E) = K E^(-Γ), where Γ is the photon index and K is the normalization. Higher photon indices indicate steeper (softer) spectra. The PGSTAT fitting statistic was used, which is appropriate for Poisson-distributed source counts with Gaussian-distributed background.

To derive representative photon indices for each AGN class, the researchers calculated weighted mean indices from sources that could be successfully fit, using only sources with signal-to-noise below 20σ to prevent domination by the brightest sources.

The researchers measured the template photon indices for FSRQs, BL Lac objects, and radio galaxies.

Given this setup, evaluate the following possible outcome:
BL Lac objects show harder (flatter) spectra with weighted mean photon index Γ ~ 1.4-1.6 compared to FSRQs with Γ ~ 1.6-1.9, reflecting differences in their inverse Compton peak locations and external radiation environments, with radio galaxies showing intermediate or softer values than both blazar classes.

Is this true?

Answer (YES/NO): NO